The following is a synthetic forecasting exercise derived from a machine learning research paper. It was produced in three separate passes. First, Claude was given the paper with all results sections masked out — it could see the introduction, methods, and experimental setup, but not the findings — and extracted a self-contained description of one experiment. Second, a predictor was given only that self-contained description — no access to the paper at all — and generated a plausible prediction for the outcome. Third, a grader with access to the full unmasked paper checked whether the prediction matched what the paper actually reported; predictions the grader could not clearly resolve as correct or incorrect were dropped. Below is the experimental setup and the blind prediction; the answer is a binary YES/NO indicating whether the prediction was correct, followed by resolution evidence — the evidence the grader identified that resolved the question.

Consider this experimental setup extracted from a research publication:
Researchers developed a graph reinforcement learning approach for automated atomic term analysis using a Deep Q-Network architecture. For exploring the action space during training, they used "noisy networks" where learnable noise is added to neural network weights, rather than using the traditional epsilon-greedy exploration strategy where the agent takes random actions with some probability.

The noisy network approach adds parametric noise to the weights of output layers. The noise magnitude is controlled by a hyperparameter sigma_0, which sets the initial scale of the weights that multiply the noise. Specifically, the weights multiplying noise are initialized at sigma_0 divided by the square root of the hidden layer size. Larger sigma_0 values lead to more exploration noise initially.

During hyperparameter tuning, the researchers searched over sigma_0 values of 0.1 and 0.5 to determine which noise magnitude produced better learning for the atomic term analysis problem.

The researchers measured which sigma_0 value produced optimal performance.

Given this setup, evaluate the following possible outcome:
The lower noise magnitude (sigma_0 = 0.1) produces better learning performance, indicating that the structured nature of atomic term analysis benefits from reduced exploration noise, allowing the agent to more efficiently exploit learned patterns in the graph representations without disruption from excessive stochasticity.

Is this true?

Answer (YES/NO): NO